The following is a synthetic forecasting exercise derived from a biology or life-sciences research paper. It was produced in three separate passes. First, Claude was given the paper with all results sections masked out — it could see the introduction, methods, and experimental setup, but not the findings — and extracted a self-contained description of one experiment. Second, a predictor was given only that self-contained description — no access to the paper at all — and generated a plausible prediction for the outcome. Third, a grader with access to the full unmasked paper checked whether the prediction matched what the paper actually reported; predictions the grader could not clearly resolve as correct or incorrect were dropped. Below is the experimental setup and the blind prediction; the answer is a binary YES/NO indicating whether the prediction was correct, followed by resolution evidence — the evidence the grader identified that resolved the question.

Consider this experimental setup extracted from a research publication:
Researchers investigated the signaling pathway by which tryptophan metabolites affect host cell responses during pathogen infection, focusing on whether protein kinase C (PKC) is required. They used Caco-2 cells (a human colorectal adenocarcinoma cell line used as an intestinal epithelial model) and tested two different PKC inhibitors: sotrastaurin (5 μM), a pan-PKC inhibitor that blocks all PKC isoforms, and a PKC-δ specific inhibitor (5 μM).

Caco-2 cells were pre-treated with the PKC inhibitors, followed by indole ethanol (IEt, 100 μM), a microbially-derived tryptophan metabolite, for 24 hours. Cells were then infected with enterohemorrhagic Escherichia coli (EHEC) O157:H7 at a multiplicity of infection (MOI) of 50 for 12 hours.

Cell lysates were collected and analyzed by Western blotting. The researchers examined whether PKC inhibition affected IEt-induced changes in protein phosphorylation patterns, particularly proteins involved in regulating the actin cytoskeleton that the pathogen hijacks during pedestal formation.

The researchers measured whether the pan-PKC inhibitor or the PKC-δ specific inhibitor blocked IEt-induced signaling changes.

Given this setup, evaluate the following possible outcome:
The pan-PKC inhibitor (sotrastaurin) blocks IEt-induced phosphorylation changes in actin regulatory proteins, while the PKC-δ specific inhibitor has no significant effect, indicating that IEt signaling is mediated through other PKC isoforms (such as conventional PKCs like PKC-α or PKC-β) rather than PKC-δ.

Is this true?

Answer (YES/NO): NO